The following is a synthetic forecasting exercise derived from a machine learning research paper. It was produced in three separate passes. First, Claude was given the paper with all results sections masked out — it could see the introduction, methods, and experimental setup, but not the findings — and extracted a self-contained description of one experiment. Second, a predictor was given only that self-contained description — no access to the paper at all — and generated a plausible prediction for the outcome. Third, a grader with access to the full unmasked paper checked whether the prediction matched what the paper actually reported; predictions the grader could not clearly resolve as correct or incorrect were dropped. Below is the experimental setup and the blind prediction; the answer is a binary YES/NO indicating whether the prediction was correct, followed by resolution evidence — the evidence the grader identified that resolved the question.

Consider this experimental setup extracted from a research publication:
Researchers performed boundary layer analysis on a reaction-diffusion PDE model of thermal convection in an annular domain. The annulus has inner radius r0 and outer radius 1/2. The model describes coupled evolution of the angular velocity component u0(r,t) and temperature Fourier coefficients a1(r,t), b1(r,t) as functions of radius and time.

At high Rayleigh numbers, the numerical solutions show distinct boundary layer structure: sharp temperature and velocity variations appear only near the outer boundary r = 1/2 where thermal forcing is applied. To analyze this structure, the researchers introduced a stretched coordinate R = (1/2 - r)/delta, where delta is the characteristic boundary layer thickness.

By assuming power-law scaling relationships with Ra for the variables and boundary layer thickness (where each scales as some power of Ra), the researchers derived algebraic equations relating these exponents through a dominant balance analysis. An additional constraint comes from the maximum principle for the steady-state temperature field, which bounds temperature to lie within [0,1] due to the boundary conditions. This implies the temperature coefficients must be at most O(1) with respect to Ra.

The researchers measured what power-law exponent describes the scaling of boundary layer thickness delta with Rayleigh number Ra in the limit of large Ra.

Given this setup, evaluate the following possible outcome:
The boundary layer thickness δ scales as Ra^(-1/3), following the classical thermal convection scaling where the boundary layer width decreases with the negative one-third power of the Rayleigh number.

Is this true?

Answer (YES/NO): NO